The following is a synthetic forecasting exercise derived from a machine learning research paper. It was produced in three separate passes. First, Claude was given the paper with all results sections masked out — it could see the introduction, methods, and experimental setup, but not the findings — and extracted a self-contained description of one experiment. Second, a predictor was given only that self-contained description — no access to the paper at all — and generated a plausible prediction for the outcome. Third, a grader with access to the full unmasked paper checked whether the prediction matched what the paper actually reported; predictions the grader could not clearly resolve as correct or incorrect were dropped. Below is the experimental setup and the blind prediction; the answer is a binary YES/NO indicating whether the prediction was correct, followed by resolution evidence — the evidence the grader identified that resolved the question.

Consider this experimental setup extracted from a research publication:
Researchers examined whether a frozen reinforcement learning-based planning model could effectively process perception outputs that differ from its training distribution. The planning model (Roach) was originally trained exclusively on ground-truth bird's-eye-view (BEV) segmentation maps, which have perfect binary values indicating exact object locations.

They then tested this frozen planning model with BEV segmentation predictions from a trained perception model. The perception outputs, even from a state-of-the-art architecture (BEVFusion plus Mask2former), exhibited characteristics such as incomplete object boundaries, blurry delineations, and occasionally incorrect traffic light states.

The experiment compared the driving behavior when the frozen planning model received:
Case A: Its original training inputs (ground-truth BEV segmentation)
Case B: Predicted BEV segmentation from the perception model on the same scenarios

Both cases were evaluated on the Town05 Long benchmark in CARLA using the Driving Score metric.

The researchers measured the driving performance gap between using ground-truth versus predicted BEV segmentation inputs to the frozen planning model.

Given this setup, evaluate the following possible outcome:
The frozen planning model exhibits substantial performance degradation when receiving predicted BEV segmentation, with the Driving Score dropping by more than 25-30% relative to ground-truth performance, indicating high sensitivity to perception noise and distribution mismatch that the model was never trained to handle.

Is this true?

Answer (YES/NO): YES